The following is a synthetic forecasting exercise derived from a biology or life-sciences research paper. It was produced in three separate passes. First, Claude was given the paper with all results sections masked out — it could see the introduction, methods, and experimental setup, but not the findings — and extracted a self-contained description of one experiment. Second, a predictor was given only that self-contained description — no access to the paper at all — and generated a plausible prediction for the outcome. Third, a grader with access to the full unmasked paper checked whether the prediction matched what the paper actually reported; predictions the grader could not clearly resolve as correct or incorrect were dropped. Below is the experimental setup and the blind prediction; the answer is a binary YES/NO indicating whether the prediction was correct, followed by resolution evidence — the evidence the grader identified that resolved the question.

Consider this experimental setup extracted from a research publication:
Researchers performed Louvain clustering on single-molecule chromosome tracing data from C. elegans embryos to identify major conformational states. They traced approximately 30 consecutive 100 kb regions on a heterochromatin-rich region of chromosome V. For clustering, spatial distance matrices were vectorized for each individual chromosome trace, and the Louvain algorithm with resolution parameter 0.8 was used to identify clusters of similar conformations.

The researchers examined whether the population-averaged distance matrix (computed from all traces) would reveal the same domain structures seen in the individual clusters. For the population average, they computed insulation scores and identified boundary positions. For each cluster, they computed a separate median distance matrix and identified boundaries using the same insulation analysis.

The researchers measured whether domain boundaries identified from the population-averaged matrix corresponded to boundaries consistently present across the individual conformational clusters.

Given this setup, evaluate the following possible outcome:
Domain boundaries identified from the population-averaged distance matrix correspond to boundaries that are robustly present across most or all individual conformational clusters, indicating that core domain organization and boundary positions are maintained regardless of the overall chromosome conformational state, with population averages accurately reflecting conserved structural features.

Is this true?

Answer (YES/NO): NO